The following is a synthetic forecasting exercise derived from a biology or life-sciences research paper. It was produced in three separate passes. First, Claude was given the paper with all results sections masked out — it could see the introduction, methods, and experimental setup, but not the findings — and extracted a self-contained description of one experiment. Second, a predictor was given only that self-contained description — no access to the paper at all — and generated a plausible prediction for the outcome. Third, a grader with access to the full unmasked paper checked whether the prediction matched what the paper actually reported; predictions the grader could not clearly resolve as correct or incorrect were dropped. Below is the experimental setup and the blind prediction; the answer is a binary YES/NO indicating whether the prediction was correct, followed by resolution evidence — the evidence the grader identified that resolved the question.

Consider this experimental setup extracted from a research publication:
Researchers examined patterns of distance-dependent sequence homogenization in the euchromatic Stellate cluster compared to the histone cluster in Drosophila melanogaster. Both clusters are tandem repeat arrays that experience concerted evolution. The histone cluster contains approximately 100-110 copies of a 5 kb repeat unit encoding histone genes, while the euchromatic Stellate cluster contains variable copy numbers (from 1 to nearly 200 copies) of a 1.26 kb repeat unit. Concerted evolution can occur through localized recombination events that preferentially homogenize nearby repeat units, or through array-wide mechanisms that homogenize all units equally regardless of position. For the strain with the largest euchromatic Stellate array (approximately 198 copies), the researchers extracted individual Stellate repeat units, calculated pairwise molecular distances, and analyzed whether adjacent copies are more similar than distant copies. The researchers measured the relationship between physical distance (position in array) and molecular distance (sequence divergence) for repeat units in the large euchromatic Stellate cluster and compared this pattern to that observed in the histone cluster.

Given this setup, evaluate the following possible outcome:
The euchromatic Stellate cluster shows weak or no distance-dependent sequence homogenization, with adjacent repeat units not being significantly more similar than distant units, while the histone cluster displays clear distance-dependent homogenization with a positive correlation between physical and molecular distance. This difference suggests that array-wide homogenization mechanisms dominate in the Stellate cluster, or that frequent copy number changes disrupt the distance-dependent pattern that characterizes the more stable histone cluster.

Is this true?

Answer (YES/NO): YES